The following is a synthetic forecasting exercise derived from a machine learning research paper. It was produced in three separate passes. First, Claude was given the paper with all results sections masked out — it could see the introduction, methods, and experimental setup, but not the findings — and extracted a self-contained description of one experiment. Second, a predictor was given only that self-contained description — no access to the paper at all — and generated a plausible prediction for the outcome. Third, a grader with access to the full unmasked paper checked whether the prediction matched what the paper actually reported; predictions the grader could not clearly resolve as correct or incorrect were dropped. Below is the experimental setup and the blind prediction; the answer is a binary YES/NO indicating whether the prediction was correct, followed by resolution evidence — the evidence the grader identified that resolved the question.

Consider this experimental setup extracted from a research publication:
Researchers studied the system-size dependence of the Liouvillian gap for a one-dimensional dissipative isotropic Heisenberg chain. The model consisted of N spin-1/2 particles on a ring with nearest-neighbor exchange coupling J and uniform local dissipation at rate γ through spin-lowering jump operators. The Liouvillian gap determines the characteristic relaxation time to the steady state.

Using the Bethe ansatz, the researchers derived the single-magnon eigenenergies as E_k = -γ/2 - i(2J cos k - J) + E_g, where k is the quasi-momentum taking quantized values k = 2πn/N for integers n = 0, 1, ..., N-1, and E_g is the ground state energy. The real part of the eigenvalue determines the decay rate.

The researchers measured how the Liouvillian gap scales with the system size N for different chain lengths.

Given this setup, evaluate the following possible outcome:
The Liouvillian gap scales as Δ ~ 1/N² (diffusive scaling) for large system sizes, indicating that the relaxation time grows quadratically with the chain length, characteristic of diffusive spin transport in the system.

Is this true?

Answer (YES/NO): NO